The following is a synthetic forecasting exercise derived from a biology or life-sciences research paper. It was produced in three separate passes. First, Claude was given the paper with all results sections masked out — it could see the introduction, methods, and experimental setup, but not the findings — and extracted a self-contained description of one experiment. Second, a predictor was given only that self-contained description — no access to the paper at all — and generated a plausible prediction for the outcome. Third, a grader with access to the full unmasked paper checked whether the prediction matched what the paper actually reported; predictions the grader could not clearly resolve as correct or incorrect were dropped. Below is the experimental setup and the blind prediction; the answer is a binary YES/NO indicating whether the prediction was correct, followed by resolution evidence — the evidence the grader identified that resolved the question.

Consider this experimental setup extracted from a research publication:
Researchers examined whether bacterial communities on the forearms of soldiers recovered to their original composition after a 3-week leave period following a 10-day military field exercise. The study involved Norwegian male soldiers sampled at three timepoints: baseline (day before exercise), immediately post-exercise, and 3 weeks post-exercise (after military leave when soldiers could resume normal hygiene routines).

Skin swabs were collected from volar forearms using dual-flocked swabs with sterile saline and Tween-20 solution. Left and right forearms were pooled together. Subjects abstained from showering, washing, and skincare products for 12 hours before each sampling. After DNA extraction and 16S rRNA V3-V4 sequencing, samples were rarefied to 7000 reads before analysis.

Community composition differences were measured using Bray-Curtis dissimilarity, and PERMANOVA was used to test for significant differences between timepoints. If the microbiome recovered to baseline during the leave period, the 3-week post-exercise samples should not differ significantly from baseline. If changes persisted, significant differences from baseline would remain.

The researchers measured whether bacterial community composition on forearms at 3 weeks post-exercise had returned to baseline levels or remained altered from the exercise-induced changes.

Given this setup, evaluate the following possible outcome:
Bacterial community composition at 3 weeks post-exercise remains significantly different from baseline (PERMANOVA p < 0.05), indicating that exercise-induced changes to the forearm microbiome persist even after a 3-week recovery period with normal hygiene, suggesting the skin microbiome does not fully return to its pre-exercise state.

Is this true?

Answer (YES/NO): YES